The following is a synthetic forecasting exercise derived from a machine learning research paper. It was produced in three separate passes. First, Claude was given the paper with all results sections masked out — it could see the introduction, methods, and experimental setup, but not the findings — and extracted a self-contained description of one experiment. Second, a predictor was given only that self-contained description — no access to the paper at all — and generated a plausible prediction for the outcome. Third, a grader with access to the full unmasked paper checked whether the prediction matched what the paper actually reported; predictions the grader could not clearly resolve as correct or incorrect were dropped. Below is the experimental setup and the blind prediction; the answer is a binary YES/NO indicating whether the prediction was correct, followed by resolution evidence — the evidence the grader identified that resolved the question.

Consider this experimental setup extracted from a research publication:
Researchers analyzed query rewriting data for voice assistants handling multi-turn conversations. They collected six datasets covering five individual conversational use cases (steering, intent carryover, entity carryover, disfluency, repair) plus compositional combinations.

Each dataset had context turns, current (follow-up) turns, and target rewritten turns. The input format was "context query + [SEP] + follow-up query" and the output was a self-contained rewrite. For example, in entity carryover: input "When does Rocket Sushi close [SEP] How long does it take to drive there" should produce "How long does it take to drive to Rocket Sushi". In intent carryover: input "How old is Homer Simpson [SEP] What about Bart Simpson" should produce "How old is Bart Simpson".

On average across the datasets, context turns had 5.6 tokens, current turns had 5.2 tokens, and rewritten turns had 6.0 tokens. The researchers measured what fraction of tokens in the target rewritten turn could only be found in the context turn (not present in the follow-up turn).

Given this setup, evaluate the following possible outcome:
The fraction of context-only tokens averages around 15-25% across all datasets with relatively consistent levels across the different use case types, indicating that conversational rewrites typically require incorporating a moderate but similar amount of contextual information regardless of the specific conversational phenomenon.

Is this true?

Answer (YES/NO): NO